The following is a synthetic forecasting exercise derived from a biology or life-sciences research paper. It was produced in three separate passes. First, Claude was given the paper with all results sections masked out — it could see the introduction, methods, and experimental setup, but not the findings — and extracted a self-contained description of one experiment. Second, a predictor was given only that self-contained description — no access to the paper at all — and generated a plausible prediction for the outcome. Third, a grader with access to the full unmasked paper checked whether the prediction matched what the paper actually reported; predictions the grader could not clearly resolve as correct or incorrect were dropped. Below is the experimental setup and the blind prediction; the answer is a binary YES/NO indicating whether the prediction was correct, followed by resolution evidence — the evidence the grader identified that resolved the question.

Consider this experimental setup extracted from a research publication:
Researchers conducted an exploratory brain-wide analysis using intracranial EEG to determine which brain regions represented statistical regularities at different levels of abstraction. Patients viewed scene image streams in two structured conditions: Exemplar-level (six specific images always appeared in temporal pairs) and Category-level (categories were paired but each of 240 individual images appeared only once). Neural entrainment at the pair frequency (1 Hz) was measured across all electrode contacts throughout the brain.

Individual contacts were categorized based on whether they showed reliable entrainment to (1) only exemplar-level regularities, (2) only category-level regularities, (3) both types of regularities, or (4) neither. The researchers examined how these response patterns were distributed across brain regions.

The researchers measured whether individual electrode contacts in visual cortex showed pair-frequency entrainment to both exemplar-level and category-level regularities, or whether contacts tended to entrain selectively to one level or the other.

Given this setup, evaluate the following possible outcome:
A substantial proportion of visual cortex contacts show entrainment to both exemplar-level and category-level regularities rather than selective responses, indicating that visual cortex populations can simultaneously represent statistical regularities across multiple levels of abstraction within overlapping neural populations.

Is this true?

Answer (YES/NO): NO